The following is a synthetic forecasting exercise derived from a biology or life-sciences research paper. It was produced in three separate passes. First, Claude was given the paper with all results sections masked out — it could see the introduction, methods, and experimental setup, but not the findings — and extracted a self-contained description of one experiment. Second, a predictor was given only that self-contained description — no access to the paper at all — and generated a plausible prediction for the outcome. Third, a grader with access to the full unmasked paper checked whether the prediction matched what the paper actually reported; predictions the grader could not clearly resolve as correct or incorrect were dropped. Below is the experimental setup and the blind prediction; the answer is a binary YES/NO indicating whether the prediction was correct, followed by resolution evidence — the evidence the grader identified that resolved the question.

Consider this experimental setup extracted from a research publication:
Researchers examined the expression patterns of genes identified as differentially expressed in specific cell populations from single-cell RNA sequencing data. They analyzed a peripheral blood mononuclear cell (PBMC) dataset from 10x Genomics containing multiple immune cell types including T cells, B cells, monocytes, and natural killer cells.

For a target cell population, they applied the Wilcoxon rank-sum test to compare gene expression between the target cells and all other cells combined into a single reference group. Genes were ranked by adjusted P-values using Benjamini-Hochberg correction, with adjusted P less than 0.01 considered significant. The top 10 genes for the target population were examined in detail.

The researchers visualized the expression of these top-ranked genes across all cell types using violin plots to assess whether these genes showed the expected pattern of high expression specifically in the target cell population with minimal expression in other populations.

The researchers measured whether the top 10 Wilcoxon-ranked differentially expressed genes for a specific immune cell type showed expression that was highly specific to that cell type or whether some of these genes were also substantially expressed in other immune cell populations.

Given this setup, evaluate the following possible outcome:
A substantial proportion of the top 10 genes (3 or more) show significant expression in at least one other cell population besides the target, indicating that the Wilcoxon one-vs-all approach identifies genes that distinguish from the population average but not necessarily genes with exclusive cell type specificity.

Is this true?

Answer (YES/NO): YES